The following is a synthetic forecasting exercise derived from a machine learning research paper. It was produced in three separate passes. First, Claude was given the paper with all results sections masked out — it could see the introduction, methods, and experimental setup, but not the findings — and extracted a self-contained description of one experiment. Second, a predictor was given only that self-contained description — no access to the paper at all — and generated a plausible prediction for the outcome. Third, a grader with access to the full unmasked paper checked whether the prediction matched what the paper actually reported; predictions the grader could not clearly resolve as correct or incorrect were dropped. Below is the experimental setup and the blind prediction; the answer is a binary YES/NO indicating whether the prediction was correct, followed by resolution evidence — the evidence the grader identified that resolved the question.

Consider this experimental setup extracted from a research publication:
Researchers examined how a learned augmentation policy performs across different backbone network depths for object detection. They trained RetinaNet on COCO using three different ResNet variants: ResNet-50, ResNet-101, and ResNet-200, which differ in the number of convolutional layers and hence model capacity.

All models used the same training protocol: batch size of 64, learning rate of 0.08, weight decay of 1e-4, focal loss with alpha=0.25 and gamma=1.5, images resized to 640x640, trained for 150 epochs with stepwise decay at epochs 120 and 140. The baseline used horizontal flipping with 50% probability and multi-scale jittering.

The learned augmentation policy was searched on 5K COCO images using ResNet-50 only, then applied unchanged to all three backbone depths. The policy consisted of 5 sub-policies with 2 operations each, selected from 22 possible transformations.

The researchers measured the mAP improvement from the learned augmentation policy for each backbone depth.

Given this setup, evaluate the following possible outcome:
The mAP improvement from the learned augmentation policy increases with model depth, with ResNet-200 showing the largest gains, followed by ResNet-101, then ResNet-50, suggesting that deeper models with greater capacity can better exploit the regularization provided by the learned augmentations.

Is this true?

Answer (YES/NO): NO